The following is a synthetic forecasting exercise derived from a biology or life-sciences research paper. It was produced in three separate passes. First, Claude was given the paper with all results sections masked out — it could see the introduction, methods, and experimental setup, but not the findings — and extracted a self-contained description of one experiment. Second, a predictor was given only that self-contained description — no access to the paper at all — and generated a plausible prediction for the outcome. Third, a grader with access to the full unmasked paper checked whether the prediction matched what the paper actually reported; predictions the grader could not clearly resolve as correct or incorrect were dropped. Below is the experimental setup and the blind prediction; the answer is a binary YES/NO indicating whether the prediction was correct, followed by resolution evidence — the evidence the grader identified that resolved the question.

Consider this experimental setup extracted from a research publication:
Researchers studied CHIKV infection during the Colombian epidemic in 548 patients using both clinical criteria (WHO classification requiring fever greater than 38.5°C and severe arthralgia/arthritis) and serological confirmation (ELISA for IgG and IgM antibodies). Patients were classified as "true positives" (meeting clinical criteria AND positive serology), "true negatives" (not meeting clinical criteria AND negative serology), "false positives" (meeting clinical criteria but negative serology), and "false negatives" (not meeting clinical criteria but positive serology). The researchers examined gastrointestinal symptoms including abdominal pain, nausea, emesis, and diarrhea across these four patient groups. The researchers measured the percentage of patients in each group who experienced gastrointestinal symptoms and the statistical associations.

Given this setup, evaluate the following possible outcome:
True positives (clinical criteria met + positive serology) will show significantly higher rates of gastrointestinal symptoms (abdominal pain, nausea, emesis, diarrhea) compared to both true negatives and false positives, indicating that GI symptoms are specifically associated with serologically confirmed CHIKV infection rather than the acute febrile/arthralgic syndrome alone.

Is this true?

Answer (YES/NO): NO